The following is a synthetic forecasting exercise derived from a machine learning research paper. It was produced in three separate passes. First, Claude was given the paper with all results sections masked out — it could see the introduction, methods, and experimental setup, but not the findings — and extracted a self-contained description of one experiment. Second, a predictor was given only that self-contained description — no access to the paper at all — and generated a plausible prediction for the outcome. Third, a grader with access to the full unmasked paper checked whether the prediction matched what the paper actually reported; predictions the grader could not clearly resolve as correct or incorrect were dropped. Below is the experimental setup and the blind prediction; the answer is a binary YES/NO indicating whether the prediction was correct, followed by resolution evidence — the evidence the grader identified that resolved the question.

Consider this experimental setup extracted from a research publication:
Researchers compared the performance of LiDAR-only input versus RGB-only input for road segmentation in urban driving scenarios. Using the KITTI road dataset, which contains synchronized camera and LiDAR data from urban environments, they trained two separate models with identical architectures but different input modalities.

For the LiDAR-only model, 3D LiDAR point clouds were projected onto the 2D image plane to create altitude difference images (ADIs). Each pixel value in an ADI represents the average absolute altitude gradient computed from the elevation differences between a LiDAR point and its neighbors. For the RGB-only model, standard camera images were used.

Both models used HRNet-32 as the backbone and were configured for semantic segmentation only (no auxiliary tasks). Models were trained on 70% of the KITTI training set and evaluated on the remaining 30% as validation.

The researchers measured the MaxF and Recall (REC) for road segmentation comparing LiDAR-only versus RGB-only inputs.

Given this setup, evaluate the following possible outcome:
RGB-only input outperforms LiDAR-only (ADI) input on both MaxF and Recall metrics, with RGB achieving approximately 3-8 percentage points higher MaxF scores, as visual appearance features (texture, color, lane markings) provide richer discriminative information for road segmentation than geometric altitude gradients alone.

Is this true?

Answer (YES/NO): NO